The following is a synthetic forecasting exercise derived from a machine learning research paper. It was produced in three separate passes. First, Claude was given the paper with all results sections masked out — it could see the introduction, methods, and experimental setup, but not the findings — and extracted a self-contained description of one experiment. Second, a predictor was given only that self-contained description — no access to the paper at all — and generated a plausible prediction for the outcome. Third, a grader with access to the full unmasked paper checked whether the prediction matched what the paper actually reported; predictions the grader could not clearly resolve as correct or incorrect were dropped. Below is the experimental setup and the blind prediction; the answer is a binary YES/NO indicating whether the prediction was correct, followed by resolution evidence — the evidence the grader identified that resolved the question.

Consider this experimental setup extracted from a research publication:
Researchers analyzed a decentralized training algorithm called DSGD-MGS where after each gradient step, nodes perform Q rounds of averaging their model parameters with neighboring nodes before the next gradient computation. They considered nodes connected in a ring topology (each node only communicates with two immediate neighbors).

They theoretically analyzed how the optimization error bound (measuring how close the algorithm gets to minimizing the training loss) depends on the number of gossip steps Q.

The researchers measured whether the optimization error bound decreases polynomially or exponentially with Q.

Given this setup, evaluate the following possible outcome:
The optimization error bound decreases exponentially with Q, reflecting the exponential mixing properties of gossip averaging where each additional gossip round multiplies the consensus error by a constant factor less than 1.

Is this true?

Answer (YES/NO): YES